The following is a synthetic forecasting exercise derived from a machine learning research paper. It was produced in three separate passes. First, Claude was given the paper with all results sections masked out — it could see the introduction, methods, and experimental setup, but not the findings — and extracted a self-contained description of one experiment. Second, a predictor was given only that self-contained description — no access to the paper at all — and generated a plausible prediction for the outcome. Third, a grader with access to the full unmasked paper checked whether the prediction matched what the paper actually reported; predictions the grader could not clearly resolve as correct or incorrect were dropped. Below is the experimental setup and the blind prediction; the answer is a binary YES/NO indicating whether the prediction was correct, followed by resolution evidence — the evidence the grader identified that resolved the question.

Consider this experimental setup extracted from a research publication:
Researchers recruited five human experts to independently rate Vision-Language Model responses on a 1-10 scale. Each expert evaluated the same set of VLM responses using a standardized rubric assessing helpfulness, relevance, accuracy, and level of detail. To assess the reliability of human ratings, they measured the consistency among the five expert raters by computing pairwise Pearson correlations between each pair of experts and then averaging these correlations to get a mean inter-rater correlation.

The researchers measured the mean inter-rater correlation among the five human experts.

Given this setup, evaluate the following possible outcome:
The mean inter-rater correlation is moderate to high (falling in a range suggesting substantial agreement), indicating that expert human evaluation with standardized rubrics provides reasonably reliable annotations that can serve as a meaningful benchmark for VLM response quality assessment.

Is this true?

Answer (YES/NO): YES